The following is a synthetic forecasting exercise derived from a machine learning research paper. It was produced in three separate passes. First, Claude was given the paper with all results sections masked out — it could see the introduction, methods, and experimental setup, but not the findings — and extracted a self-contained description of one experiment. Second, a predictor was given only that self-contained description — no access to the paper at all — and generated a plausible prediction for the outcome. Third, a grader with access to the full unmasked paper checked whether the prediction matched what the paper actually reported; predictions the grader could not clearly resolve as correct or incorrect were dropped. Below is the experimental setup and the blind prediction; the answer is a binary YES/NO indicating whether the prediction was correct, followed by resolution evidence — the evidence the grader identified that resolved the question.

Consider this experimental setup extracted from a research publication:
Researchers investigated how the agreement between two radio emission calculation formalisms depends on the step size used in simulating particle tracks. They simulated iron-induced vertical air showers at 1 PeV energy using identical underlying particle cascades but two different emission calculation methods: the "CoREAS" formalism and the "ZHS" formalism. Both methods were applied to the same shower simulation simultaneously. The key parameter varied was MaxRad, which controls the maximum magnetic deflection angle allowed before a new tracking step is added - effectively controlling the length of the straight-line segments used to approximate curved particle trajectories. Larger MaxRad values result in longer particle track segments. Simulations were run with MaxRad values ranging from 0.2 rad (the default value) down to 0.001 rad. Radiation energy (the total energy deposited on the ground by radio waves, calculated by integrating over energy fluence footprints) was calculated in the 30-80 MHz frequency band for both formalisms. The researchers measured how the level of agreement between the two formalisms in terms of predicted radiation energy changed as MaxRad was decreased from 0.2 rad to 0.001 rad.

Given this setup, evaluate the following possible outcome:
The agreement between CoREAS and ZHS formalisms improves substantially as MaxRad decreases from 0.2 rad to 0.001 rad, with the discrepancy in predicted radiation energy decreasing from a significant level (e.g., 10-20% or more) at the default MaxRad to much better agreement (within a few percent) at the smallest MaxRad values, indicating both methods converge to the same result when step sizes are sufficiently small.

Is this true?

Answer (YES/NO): YES